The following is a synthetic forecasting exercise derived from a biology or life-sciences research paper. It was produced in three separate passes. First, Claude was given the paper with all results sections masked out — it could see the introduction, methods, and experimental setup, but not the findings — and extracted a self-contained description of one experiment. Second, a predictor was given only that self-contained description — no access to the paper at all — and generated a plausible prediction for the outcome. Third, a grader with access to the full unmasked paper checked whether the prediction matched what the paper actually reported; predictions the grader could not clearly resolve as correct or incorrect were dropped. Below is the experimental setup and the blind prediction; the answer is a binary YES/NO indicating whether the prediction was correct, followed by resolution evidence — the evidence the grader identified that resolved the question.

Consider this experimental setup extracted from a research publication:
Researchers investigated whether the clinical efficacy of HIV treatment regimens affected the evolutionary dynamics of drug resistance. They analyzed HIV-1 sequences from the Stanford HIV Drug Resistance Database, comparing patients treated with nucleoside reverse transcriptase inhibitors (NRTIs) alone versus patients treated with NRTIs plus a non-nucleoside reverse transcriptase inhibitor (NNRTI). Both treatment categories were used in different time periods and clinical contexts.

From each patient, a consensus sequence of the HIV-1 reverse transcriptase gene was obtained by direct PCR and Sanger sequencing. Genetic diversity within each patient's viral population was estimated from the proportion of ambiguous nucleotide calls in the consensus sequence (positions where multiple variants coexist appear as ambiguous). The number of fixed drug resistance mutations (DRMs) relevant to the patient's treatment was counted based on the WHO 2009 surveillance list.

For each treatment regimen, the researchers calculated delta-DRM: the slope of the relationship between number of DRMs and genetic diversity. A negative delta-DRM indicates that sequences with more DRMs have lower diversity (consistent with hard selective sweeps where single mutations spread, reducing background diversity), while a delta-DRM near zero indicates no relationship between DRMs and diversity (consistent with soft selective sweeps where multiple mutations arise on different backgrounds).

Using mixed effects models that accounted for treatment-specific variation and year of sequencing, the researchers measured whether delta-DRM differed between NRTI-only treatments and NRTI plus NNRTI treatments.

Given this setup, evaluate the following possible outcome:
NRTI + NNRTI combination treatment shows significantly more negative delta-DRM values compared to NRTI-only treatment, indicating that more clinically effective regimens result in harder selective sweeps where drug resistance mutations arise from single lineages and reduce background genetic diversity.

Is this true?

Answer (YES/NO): YES